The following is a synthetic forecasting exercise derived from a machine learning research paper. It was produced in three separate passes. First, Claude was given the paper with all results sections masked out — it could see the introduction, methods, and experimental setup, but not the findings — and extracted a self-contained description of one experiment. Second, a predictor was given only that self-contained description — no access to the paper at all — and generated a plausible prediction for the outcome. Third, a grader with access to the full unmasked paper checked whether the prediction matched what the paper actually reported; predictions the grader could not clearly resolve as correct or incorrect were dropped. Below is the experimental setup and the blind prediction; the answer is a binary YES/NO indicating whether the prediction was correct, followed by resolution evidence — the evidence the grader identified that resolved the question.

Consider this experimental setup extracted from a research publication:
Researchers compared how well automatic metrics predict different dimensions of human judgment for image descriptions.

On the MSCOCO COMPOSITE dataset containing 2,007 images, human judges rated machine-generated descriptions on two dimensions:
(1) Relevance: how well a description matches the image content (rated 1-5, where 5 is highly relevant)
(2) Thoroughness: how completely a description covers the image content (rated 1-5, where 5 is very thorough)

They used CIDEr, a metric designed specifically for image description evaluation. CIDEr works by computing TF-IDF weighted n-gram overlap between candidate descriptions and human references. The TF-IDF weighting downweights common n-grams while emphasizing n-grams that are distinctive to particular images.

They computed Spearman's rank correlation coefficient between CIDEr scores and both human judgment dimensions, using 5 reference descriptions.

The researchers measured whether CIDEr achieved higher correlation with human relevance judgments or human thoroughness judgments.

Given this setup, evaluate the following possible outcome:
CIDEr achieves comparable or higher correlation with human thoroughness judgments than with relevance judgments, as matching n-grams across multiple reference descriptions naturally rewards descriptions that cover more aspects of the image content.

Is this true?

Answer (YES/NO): NO